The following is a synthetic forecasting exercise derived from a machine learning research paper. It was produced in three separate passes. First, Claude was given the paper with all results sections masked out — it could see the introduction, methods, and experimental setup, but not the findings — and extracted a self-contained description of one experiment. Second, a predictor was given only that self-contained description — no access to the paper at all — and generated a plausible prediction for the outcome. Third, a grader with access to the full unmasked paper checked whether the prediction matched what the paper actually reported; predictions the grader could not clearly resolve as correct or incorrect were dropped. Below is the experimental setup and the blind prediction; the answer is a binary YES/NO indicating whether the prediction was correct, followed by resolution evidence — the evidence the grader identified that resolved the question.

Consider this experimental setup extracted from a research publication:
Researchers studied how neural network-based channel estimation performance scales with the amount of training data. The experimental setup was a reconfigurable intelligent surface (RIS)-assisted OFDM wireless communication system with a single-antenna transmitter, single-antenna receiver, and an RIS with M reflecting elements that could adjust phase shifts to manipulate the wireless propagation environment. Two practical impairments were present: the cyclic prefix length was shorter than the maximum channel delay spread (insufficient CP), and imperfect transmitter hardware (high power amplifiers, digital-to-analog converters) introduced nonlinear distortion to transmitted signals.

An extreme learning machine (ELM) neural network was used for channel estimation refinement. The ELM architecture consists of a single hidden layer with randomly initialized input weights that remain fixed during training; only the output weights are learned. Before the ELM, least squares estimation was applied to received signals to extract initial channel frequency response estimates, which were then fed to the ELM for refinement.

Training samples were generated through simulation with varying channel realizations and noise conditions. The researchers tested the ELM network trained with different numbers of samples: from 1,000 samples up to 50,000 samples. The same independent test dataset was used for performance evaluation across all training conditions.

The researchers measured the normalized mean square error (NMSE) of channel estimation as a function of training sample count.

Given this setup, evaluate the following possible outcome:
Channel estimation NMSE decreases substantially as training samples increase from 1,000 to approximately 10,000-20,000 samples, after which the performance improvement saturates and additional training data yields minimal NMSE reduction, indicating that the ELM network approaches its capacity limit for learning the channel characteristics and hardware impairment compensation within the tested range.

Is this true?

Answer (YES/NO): YES